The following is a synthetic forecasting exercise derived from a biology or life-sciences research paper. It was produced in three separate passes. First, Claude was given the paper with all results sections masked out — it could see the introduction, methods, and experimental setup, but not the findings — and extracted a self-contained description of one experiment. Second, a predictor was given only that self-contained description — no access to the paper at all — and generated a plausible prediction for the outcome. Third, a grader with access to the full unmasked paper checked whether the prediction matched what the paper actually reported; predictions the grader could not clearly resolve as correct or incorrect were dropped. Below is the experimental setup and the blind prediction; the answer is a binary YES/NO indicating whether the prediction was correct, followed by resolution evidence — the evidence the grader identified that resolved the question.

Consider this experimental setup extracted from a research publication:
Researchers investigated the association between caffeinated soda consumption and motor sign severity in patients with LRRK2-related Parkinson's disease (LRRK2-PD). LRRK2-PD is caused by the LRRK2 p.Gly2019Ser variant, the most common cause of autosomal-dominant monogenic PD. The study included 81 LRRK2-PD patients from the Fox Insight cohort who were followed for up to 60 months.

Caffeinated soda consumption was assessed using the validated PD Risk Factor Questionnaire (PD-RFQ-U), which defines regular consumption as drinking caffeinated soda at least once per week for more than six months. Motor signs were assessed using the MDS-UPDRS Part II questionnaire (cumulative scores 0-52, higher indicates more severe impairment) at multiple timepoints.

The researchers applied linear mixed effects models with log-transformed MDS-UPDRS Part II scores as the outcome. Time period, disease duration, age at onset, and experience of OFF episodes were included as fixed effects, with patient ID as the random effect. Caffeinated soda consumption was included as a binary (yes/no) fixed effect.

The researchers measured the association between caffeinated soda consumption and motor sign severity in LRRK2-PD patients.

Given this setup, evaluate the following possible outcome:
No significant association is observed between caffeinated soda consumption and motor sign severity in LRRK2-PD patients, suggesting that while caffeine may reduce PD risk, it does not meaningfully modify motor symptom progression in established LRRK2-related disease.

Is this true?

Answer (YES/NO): YES